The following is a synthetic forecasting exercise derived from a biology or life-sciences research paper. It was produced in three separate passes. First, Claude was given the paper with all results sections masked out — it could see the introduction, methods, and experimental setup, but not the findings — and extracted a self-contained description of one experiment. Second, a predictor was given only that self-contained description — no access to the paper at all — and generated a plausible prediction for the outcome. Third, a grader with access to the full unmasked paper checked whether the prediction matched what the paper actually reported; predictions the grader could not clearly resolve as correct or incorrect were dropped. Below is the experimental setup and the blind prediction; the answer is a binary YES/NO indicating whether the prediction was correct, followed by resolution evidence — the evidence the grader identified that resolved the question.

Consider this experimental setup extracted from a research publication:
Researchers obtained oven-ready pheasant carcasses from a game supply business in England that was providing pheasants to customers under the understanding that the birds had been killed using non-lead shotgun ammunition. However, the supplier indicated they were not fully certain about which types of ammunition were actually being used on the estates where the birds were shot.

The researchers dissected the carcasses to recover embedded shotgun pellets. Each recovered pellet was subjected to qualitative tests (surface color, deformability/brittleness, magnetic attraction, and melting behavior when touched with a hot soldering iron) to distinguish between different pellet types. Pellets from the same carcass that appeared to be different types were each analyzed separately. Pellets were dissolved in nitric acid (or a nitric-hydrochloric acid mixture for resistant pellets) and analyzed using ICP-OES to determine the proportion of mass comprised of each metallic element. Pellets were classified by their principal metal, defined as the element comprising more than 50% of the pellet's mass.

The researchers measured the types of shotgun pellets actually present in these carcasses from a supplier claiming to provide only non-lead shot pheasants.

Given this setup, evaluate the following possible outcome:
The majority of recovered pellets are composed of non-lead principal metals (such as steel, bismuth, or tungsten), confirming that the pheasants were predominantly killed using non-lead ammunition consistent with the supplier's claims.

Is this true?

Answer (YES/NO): NO